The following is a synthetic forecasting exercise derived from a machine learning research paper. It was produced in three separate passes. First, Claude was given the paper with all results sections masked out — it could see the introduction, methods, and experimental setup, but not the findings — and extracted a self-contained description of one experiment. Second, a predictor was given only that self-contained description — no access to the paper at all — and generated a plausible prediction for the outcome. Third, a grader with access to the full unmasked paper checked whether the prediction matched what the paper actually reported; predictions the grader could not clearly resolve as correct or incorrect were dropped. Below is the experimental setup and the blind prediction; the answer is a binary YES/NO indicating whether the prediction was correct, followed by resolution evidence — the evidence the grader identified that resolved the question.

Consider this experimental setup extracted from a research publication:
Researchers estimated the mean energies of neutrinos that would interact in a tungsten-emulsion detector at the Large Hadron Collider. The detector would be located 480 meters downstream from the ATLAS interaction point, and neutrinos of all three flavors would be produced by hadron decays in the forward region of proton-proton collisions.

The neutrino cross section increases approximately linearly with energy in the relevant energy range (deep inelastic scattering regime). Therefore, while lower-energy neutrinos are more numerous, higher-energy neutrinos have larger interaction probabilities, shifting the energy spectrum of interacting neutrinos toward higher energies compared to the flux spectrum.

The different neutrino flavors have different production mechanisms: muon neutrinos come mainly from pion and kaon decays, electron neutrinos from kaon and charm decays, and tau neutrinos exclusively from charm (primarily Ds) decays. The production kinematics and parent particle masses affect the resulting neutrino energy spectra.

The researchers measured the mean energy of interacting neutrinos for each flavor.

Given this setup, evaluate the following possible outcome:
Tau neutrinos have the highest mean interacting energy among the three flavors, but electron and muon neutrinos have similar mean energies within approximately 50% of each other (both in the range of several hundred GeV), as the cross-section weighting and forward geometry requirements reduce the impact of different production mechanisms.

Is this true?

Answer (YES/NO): YES